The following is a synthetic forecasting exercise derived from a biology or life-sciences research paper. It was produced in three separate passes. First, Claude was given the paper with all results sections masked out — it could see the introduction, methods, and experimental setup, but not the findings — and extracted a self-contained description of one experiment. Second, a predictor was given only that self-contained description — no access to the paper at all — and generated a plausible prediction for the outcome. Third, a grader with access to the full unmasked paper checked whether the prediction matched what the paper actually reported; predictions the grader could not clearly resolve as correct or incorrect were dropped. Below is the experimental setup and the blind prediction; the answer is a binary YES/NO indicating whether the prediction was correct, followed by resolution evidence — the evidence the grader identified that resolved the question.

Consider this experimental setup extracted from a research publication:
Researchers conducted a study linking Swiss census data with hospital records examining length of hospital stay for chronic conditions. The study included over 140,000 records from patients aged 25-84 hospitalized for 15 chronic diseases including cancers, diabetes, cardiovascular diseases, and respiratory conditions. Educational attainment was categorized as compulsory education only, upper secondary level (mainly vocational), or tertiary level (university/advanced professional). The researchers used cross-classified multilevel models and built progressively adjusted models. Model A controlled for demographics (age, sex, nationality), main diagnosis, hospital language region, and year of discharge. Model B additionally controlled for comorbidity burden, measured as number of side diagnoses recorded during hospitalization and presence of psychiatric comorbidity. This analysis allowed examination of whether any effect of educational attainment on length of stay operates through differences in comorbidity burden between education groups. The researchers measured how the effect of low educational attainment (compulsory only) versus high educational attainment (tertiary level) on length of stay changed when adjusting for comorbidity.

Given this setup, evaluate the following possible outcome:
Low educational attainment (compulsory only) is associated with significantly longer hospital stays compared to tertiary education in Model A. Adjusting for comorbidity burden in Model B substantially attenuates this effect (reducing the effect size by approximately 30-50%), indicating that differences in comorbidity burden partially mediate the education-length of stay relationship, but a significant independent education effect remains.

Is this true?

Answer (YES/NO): NO